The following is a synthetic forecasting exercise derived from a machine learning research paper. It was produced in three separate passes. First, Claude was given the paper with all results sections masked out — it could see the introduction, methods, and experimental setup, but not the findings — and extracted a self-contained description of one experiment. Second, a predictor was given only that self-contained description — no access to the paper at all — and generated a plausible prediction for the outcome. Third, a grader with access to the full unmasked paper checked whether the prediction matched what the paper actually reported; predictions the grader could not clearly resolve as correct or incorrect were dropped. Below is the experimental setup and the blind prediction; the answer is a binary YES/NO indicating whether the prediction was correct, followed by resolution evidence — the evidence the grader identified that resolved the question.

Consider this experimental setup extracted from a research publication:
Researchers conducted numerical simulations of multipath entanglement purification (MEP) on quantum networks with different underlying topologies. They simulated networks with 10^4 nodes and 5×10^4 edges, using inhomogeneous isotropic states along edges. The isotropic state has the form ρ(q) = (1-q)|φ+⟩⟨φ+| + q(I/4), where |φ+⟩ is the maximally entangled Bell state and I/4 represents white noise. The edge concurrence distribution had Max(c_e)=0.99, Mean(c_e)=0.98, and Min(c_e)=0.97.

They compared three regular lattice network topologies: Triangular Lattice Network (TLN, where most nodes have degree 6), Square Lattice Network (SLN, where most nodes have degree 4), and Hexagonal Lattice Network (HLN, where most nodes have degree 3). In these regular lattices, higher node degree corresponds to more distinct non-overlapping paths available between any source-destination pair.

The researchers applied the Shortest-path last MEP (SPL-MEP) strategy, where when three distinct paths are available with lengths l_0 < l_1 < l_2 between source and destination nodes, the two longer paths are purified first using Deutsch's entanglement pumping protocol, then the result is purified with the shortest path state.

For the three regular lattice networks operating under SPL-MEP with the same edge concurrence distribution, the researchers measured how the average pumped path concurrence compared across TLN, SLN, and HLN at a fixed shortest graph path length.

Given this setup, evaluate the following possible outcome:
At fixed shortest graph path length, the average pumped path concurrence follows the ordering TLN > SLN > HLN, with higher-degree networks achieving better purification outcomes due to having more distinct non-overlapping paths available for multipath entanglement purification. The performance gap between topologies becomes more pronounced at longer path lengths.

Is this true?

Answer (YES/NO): NO